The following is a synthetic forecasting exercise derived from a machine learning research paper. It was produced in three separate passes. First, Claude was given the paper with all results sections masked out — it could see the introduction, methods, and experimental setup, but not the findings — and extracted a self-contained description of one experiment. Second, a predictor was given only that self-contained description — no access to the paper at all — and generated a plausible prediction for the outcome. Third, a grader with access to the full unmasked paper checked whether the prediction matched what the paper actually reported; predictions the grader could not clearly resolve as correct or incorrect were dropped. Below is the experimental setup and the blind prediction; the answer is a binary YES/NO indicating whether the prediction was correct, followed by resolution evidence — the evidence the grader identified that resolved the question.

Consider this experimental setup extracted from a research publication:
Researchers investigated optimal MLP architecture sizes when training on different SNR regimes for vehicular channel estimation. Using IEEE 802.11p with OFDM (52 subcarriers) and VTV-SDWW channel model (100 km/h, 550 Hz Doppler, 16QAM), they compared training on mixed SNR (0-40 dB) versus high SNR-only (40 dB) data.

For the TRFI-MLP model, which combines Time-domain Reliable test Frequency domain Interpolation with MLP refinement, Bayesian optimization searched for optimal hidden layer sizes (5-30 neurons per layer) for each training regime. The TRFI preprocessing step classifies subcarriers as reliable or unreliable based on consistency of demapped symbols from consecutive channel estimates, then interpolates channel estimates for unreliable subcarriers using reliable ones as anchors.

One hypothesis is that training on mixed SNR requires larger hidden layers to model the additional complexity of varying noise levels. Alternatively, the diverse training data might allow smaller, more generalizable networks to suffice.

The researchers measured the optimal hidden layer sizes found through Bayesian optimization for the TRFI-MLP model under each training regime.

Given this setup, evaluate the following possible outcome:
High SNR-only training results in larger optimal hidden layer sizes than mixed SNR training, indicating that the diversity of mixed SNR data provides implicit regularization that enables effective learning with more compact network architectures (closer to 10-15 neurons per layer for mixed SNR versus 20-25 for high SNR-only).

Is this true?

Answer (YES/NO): NO